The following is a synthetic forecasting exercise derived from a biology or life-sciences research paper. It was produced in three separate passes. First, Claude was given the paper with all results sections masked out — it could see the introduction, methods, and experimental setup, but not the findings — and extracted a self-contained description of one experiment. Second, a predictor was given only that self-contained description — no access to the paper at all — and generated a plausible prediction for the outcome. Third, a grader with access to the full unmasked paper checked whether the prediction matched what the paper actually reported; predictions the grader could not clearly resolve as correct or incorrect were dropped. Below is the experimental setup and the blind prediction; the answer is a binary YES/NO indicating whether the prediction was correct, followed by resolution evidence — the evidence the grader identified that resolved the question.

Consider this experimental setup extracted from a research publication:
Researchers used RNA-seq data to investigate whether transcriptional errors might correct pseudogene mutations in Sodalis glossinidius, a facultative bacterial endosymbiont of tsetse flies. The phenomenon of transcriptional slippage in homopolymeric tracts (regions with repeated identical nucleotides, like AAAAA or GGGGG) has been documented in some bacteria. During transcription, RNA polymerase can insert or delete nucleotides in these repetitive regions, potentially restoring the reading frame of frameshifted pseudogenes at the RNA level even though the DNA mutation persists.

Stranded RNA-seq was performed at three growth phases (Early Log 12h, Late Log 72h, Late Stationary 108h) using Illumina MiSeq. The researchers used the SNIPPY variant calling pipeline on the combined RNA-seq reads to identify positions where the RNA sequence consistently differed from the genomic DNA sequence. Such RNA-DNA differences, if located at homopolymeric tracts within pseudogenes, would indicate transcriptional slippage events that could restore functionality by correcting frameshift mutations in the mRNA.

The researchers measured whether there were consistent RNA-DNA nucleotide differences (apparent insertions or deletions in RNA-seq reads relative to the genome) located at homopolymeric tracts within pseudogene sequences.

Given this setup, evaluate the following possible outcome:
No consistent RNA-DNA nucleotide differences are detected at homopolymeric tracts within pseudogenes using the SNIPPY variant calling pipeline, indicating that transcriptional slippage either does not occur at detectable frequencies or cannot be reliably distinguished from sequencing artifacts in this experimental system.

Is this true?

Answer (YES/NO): NO